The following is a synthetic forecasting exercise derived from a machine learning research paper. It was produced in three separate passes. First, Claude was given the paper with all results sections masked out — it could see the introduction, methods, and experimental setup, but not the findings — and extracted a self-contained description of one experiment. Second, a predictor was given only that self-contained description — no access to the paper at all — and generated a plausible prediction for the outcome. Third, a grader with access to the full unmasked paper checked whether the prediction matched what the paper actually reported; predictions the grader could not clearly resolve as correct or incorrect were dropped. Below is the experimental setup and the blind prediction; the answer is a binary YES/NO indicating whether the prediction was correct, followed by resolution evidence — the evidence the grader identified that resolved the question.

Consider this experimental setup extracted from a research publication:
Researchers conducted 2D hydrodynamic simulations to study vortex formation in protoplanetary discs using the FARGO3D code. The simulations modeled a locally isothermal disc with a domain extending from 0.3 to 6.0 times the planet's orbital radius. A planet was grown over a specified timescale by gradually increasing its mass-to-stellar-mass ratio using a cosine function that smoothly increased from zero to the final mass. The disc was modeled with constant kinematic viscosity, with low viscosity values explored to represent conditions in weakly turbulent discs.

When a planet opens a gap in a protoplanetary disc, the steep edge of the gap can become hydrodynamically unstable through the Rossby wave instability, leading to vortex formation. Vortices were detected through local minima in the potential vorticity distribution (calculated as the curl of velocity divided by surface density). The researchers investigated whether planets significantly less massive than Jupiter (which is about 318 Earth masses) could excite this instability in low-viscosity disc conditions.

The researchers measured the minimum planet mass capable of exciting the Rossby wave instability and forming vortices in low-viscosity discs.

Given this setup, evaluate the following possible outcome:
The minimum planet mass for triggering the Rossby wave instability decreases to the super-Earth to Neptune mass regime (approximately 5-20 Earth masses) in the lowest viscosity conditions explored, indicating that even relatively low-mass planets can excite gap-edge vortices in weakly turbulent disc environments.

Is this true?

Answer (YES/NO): NO